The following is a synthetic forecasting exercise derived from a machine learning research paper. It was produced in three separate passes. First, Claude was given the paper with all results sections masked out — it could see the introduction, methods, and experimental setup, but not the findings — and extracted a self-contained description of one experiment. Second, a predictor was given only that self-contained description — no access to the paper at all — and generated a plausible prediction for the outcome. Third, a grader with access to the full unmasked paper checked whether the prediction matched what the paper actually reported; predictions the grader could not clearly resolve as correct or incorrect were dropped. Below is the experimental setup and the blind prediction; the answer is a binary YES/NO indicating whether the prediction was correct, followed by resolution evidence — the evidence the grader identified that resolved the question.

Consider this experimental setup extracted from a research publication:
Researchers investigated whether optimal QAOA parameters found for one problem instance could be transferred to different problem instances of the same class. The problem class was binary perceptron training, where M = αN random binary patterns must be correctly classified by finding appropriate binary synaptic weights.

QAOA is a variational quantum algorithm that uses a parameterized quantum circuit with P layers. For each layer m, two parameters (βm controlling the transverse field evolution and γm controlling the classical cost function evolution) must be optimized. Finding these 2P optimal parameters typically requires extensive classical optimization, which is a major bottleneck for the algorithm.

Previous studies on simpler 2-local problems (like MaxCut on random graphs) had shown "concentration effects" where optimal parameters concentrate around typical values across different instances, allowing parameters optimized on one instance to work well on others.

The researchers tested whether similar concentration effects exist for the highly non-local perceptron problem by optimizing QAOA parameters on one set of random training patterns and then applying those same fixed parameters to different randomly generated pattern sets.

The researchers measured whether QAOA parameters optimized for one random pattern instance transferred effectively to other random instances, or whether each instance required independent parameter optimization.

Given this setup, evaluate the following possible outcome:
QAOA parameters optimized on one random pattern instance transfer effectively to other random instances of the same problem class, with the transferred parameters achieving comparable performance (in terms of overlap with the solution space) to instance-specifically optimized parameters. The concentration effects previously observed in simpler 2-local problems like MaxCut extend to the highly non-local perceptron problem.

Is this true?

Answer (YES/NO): YES